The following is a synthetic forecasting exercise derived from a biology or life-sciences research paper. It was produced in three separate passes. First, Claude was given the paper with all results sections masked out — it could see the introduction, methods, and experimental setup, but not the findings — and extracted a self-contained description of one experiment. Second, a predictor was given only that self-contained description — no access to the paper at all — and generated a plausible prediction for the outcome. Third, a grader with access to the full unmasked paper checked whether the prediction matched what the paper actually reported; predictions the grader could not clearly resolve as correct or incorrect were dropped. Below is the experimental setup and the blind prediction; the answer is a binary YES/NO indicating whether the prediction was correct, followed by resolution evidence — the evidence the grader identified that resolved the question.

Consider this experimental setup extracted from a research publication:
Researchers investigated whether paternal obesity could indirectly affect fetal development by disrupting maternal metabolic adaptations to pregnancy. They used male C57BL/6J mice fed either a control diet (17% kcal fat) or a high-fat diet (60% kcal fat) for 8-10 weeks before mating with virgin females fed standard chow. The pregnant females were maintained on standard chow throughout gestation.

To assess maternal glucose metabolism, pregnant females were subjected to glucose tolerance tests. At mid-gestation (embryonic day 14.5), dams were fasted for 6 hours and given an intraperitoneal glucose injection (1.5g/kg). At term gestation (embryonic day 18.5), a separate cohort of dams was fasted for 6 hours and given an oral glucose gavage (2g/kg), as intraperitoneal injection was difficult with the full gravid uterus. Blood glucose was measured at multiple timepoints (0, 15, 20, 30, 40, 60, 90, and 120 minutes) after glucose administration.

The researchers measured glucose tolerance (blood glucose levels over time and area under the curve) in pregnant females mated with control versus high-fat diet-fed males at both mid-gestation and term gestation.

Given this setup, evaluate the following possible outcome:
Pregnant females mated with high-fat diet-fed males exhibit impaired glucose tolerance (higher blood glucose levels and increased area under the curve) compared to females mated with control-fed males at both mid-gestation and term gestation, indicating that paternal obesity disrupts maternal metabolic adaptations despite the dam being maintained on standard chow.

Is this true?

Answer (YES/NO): NO